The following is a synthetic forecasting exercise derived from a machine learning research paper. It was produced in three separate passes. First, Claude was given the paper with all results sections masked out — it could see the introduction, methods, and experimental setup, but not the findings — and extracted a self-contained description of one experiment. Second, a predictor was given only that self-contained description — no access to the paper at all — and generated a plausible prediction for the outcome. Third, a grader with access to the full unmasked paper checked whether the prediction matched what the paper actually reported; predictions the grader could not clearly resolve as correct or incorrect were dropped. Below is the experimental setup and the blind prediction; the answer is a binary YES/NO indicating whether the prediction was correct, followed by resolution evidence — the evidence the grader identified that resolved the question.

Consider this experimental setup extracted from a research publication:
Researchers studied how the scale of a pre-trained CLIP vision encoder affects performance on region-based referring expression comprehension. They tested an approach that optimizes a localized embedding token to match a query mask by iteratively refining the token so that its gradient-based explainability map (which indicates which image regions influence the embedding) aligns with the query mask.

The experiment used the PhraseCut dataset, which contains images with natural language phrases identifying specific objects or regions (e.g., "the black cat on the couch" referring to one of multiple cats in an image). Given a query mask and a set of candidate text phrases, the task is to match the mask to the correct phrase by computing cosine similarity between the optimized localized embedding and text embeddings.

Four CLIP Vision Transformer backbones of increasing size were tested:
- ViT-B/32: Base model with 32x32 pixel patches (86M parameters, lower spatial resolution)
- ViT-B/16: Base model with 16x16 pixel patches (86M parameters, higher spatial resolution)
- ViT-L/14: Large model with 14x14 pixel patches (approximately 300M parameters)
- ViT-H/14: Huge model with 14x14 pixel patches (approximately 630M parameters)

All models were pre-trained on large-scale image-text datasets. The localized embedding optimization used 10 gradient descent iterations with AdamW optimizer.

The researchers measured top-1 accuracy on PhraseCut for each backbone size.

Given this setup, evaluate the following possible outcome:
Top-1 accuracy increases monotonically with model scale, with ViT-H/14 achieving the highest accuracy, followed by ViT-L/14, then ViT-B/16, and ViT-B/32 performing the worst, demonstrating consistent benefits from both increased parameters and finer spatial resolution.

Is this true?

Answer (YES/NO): YES